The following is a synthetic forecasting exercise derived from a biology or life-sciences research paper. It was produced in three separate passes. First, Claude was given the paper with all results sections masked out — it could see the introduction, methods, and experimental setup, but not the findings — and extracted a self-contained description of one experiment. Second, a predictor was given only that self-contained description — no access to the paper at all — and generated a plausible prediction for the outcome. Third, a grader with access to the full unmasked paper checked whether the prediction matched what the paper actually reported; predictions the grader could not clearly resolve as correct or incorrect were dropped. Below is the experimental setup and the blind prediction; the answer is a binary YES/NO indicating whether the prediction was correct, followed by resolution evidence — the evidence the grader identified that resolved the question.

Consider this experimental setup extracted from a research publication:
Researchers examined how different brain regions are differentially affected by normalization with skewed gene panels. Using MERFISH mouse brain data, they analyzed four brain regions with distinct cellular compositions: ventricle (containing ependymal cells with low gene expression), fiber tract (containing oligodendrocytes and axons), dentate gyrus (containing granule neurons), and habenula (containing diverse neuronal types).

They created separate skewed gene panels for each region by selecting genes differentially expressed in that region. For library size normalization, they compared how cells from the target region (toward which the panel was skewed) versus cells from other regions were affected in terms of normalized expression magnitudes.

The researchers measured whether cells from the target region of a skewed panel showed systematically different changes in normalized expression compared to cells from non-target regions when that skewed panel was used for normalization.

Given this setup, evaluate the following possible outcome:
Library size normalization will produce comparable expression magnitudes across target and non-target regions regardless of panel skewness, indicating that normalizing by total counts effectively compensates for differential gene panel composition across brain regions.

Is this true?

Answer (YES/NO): NO